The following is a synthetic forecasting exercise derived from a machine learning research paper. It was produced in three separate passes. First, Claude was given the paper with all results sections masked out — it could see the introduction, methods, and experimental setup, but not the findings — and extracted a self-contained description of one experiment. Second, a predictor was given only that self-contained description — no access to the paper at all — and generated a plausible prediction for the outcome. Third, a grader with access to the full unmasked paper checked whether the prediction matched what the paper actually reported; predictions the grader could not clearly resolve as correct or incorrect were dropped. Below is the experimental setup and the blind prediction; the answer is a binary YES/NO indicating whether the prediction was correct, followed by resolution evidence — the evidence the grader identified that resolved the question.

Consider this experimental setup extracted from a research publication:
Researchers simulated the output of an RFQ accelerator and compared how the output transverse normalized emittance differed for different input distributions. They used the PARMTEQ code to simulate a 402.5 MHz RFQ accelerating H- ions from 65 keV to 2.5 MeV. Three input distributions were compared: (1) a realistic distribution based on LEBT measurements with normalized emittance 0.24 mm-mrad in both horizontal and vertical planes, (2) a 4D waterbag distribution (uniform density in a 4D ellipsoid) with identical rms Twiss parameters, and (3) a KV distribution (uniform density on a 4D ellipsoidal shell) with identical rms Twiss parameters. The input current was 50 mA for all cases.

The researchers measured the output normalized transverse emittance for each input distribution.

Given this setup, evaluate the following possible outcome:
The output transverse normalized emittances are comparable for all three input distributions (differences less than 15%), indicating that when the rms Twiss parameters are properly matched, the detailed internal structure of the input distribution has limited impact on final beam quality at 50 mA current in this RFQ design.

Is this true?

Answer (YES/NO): NO